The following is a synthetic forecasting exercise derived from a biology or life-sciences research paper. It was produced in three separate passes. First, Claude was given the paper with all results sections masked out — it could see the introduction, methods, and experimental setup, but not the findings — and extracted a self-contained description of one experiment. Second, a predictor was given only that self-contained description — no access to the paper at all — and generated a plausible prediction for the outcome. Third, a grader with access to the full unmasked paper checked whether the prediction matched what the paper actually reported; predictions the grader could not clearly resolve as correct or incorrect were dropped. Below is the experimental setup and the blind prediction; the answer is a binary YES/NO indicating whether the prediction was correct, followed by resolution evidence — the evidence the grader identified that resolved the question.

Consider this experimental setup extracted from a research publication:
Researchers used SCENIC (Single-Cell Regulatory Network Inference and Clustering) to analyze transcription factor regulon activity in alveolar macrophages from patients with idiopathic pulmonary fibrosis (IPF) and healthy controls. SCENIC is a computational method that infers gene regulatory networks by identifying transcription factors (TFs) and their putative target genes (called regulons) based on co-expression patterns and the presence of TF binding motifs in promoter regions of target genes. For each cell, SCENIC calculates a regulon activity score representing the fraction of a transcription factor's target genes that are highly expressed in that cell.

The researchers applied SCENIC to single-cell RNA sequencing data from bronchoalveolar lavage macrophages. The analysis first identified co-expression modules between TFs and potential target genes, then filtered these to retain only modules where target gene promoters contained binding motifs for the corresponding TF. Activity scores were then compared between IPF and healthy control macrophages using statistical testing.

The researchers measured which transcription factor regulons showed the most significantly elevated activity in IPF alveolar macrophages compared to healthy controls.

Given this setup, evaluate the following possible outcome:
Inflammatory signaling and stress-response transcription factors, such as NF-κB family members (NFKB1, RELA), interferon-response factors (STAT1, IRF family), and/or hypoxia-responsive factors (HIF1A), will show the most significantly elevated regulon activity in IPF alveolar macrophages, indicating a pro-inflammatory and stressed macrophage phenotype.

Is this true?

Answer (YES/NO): YES